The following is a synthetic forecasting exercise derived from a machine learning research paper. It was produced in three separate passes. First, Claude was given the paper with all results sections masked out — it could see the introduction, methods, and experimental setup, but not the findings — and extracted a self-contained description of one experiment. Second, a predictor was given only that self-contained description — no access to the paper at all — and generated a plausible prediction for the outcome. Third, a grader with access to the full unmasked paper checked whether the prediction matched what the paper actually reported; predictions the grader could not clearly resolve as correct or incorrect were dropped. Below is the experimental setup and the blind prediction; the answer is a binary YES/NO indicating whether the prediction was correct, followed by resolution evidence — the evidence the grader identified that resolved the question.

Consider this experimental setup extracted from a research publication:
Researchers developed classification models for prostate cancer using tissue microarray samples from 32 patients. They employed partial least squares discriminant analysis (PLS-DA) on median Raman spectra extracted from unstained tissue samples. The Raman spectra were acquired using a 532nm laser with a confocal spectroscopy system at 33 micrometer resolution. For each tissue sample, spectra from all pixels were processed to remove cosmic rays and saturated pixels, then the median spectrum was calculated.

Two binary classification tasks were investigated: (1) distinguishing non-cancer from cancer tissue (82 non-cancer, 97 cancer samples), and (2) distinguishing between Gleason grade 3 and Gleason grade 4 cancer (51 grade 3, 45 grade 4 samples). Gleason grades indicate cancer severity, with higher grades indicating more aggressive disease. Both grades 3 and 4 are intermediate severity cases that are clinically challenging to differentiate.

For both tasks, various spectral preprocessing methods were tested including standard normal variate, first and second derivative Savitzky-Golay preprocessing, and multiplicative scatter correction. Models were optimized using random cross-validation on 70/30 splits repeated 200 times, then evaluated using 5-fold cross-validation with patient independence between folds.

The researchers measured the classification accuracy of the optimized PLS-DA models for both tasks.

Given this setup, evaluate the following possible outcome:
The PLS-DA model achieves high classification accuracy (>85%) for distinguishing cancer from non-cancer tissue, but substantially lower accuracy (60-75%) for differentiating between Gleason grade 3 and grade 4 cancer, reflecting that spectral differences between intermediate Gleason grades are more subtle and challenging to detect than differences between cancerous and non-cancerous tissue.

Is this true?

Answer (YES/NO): NO